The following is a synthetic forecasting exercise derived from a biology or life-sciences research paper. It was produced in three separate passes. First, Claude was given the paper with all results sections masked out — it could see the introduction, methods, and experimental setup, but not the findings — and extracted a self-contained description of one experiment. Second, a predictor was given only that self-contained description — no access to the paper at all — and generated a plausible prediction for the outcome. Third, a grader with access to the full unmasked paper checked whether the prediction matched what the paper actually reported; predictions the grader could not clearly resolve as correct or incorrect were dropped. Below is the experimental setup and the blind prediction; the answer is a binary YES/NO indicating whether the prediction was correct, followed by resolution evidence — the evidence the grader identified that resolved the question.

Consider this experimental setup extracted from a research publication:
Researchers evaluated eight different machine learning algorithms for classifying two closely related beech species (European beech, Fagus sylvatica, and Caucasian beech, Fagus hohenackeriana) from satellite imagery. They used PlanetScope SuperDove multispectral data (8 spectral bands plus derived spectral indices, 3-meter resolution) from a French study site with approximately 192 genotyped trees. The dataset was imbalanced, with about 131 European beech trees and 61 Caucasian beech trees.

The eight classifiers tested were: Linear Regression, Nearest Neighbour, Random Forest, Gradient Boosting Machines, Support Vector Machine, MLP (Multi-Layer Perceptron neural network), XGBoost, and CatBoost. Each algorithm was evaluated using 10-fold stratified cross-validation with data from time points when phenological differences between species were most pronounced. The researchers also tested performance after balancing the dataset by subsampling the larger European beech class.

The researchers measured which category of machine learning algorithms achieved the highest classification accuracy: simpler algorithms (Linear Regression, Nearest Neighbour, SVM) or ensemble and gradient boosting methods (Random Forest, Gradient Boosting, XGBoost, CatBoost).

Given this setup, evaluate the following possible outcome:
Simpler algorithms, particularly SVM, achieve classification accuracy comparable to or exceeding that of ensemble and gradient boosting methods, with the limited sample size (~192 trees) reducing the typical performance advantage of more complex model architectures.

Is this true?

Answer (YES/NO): YES